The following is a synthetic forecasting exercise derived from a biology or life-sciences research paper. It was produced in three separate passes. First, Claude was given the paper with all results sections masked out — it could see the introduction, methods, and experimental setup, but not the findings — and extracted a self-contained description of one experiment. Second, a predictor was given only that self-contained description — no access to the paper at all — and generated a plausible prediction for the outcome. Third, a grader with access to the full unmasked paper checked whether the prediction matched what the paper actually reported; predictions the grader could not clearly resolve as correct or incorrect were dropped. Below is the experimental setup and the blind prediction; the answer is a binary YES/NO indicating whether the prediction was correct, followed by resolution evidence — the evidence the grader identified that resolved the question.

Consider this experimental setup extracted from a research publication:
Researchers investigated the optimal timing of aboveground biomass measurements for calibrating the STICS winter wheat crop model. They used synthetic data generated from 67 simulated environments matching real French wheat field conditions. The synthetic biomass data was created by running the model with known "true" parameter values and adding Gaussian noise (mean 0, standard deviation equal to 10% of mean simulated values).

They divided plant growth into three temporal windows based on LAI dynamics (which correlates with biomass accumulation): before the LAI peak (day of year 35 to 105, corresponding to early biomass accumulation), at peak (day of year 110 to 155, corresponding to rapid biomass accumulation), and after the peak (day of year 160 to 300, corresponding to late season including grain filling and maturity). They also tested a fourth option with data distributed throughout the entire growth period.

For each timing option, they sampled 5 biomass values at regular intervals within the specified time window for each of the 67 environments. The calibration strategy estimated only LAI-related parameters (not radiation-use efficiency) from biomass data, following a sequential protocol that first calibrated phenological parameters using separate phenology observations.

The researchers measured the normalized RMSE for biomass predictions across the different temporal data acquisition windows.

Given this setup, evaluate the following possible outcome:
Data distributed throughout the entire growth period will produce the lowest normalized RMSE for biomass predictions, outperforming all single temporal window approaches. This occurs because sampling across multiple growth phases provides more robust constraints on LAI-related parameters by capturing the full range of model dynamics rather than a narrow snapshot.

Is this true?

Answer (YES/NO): NO